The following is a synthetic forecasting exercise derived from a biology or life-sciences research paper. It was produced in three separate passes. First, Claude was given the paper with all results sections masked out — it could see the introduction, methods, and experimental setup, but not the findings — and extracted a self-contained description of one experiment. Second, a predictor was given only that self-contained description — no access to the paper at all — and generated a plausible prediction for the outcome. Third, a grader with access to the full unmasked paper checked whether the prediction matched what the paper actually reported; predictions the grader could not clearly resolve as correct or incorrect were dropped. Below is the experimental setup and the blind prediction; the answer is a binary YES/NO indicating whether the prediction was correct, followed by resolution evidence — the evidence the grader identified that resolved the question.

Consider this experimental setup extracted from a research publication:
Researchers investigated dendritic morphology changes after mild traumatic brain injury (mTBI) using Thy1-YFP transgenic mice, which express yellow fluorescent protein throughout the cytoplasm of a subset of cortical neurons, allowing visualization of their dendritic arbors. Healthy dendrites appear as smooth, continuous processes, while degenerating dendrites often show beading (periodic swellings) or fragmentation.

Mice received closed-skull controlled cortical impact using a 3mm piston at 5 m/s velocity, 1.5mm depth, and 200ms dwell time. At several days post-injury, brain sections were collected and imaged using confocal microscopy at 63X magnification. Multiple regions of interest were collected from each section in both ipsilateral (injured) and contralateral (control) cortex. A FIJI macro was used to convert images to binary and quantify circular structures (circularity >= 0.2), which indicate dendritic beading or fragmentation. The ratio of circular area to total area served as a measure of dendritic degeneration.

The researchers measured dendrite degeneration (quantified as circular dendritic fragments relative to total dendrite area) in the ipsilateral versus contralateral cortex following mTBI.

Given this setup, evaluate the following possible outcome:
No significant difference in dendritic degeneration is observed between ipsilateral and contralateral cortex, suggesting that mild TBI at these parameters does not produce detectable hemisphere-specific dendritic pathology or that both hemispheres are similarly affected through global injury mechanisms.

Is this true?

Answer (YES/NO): NO